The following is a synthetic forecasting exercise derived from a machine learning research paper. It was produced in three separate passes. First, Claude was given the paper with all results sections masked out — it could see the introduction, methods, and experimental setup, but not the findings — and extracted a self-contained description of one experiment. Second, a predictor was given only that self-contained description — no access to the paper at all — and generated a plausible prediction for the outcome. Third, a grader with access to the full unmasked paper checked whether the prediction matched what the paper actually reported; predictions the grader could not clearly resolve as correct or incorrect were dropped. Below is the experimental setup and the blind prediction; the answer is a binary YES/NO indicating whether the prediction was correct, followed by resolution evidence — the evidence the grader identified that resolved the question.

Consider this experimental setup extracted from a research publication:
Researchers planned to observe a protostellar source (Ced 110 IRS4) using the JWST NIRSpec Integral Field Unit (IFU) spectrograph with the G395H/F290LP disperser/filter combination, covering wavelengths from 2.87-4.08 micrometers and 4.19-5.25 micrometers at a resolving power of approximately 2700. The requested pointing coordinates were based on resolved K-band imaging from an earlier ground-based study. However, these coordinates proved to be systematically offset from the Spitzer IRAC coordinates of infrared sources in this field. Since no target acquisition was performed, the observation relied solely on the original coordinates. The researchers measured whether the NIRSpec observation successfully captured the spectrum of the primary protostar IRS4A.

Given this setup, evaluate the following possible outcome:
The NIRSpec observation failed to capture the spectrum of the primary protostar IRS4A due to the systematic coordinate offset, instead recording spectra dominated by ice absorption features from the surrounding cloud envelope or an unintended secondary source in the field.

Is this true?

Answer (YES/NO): YES